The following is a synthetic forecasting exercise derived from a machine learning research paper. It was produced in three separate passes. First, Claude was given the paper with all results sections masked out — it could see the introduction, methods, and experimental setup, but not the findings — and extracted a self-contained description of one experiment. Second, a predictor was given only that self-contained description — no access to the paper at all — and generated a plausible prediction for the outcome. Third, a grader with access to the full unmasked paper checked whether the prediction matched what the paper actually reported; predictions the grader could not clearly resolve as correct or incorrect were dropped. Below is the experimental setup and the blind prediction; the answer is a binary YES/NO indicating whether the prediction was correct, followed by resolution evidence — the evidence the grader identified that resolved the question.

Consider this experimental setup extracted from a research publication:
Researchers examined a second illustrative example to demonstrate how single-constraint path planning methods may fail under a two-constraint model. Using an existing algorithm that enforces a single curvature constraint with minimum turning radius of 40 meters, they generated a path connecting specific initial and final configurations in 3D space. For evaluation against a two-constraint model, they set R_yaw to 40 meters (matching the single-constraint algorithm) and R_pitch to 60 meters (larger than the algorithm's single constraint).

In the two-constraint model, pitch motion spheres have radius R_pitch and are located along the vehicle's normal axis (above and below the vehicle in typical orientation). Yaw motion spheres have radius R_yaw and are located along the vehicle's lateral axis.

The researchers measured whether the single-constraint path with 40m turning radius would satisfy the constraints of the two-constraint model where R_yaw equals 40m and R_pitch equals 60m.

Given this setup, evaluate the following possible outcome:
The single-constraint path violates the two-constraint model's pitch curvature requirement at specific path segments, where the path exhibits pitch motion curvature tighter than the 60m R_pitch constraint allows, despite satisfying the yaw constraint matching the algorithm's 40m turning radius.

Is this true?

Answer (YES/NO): YES